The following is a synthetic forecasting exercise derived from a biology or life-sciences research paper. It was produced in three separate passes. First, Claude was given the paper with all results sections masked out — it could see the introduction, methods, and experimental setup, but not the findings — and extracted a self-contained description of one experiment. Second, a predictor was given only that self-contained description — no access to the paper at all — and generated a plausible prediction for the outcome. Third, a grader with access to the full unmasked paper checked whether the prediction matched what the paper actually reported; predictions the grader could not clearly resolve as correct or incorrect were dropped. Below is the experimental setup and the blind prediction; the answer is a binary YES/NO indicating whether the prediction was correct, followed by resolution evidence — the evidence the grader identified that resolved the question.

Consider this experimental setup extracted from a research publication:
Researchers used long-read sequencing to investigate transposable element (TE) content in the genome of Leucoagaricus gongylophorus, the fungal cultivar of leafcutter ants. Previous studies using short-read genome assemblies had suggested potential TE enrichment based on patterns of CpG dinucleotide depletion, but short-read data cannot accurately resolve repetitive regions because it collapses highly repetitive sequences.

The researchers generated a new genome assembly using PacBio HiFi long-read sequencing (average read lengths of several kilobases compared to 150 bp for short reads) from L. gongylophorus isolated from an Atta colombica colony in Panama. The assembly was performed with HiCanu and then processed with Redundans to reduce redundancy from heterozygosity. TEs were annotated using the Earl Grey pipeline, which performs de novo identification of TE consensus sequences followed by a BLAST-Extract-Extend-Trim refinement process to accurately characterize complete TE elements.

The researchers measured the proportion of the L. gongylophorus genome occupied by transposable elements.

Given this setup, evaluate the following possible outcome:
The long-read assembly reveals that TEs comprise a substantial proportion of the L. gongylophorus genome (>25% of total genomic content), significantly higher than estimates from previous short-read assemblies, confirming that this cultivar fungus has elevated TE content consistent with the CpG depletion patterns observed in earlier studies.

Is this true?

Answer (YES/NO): YES